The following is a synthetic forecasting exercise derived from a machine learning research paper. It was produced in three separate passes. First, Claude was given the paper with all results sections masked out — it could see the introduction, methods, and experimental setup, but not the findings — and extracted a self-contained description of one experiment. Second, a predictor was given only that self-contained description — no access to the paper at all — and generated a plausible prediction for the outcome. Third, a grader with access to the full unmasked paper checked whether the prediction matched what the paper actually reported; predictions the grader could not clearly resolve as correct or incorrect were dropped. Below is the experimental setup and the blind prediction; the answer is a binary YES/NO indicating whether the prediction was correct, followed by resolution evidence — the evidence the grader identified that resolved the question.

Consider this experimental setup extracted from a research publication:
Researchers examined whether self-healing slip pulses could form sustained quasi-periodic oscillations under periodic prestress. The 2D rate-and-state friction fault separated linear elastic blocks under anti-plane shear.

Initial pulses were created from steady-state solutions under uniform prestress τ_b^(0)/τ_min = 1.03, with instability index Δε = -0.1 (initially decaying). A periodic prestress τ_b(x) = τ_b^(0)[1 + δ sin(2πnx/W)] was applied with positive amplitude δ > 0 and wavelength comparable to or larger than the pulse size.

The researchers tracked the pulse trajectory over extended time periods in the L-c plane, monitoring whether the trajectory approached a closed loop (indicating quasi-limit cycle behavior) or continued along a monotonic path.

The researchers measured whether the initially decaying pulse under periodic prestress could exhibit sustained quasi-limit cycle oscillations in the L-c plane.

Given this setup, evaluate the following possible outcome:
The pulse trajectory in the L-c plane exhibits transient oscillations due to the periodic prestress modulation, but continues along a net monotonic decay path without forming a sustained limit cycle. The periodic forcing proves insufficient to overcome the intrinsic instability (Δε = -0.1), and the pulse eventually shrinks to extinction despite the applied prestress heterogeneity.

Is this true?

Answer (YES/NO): NO